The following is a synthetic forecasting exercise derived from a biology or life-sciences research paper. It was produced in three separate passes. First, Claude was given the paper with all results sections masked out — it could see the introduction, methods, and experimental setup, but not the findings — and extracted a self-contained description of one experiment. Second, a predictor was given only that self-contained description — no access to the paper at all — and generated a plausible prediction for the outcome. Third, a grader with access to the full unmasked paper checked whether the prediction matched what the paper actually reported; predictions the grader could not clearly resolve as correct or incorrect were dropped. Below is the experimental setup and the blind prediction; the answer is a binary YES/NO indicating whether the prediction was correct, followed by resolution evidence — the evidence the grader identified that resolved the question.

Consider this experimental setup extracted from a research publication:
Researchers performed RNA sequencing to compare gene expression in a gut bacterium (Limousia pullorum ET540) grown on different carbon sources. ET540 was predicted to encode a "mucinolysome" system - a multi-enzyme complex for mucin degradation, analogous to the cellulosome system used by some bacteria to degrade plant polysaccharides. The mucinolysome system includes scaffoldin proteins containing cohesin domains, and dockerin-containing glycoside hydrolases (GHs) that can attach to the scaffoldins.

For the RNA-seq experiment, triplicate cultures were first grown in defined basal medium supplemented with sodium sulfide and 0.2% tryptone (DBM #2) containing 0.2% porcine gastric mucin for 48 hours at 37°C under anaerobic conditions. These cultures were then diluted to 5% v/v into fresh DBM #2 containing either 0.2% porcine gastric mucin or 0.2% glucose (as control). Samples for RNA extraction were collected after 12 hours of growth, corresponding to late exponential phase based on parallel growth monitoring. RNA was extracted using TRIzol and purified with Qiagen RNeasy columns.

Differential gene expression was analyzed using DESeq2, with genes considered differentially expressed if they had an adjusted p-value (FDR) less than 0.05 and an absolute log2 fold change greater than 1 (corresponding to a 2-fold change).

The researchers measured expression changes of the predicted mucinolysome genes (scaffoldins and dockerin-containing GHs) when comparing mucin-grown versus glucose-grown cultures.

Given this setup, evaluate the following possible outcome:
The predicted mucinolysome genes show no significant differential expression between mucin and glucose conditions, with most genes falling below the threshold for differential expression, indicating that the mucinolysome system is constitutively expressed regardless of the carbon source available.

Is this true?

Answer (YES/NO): NO